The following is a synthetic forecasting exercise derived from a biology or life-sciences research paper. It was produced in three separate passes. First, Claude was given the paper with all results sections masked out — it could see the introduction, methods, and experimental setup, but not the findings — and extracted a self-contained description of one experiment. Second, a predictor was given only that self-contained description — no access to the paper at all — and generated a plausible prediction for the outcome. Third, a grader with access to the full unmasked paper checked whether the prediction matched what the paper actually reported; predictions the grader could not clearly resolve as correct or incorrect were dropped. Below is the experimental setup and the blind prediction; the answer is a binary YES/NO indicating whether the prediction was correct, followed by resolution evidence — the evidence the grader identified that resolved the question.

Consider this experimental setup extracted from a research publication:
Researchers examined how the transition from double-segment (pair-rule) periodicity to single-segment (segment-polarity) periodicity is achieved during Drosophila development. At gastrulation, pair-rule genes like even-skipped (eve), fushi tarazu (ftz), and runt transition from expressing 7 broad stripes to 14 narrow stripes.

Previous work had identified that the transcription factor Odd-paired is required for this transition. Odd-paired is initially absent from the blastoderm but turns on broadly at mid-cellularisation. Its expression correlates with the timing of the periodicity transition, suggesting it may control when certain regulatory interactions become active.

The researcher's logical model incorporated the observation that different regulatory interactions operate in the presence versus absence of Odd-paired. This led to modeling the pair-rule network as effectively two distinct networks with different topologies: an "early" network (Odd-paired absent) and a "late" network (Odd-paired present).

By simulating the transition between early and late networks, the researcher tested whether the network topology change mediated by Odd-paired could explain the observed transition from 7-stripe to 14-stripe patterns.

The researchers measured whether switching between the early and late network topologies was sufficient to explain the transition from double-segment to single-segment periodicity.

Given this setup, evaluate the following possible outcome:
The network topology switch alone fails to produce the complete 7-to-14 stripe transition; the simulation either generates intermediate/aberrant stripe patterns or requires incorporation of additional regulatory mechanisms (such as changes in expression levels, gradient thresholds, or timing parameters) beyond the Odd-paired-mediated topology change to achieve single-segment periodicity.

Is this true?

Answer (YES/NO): YES